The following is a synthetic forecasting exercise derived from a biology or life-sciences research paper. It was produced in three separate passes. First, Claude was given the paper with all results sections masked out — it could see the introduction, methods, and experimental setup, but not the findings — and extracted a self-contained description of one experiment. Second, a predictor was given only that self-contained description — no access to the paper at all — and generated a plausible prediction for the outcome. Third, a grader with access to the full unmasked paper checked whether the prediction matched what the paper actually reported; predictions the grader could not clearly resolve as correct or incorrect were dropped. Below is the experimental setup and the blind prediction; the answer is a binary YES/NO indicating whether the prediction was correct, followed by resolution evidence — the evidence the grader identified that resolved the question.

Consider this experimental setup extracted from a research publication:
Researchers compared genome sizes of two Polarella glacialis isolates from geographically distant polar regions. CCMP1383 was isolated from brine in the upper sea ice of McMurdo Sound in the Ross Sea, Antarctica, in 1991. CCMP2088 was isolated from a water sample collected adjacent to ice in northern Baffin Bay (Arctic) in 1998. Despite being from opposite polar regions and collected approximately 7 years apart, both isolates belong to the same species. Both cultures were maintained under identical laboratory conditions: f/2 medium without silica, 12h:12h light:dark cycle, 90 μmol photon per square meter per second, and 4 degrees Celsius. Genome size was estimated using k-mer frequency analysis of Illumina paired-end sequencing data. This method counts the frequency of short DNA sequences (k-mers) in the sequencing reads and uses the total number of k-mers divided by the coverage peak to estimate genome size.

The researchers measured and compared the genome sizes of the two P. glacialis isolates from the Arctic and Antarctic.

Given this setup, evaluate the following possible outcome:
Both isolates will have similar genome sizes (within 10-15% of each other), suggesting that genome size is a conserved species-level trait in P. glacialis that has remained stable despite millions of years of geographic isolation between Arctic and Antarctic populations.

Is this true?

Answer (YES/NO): NO